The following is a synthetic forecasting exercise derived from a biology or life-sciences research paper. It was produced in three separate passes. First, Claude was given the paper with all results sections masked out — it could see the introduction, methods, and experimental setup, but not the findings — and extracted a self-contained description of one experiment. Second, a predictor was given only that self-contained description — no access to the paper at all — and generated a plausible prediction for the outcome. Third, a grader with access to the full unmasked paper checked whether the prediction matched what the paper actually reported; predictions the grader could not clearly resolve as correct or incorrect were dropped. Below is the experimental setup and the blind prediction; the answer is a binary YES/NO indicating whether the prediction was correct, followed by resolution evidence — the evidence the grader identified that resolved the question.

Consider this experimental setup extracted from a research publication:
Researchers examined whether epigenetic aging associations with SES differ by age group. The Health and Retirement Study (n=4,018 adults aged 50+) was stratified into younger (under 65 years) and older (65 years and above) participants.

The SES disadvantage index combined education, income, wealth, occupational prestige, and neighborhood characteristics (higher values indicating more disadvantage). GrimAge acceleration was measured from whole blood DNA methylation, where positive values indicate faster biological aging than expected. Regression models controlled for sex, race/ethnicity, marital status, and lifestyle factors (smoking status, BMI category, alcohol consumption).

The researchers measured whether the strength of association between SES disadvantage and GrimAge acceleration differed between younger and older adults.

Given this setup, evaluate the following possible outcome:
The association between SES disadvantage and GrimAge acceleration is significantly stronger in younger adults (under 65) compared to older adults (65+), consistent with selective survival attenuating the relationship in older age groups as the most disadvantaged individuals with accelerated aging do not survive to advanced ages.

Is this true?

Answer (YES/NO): YES